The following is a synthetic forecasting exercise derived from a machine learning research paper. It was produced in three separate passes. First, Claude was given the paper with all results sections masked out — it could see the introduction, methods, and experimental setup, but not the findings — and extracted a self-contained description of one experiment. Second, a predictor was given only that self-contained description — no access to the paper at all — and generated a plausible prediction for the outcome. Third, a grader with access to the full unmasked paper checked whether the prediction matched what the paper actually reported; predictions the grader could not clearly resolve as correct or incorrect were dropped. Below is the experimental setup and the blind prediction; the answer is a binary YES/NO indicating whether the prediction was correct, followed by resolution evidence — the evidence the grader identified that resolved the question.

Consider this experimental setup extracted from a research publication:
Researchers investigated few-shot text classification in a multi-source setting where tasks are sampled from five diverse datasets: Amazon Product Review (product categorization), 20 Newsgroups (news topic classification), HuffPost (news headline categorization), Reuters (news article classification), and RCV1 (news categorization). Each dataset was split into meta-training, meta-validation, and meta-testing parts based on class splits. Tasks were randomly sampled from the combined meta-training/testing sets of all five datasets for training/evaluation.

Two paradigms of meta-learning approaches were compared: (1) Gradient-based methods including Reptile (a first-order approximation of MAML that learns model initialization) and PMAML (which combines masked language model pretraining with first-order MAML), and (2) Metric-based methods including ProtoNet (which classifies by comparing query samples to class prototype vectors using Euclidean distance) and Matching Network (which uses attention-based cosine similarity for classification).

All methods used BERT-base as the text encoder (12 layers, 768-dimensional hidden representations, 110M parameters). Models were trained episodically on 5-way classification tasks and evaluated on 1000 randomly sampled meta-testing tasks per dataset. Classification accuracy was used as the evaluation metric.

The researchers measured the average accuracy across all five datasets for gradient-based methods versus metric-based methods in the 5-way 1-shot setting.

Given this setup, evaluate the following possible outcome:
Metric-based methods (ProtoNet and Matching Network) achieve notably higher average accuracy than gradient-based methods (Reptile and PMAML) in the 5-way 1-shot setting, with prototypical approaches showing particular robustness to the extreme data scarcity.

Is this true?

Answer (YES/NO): YES